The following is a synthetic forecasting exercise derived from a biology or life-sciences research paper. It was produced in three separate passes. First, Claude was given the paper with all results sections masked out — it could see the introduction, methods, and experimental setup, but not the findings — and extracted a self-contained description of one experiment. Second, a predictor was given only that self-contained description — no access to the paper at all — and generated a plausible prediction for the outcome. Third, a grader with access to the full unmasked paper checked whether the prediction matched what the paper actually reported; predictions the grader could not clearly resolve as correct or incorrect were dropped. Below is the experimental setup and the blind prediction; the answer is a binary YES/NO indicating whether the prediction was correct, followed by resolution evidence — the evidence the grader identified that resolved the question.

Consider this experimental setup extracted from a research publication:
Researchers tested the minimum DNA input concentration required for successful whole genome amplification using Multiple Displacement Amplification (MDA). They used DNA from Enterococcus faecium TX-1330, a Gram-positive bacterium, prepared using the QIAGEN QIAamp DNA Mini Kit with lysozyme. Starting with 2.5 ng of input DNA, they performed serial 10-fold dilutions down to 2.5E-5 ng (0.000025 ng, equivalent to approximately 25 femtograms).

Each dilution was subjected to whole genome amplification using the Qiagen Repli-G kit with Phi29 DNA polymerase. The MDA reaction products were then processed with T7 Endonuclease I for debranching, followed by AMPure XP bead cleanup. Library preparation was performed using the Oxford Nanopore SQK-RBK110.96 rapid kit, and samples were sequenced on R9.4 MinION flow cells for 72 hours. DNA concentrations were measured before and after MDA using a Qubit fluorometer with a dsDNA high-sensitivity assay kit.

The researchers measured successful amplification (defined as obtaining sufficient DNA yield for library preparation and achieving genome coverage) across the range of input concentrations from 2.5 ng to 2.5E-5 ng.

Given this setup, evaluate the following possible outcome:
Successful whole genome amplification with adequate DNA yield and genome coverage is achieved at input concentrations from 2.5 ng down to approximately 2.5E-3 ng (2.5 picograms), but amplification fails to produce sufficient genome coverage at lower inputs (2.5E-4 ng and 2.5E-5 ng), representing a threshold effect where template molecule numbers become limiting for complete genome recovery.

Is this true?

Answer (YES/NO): NO